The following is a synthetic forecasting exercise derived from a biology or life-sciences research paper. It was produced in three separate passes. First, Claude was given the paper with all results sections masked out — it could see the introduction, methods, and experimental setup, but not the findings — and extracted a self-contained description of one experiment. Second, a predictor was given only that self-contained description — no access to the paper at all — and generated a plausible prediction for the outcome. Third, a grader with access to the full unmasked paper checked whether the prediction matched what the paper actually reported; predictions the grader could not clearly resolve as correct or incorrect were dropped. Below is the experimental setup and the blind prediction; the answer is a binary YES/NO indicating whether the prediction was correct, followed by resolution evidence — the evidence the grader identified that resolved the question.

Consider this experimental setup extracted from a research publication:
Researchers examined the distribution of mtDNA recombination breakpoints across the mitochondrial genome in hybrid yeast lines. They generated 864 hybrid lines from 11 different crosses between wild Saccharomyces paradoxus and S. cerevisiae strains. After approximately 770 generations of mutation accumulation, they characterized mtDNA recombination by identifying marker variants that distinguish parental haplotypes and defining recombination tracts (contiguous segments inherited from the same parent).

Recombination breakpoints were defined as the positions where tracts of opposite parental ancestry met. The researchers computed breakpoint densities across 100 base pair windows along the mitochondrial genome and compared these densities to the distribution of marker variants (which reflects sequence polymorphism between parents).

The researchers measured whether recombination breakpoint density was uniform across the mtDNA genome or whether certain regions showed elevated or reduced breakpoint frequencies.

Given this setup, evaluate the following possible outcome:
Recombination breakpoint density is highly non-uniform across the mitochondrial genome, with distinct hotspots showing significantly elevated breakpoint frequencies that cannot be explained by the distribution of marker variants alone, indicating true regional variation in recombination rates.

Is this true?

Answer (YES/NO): YES